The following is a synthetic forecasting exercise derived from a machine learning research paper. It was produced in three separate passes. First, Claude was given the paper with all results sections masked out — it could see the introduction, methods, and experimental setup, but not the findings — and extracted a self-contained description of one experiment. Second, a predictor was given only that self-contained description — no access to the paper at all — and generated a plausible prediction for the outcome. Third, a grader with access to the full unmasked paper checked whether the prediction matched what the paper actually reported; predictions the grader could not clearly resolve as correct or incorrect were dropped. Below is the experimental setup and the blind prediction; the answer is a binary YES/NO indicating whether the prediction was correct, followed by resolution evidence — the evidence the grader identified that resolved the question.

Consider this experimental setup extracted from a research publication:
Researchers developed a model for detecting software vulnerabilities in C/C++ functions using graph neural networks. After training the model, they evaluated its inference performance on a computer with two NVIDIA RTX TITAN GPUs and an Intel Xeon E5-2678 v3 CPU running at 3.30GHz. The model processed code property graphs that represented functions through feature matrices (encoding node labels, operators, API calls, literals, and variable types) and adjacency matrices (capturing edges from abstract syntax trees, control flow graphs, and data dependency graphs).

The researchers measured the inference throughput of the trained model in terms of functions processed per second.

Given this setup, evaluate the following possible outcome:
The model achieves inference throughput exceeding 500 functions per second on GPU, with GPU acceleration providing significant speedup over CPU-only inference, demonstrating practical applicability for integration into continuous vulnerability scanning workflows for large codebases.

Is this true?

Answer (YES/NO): NO